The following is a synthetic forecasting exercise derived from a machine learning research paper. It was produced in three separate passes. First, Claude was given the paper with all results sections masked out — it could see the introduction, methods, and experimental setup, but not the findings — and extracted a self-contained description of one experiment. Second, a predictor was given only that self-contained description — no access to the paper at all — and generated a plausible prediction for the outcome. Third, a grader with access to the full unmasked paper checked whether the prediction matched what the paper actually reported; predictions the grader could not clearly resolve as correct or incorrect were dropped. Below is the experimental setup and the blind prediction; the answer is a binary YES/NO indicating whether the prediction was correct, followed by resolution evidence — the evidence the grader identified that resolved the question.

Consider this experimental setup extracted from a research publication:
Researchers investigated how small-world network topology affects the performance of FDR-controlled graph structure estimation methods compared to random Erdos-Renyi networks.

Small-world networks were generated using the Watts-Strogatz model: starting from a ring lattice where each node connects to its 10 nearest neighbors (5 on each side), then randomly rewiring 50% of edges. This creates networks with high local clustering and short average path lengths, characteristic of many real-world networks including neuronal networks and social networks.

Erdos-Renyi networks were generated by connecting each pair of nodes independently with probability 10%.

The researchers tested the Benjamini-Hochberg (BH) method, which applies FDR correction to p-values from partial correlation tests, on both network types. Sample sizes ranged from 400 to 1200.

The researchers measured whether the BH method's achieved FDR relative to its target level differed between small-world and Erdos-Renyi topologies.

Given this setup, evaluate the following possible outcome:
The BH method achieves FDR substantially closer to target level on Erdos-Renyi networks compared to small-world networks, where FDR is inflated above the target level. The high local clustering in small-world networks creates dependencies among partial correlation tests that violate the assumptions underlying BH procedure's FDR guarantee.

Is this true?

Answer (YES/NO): NO